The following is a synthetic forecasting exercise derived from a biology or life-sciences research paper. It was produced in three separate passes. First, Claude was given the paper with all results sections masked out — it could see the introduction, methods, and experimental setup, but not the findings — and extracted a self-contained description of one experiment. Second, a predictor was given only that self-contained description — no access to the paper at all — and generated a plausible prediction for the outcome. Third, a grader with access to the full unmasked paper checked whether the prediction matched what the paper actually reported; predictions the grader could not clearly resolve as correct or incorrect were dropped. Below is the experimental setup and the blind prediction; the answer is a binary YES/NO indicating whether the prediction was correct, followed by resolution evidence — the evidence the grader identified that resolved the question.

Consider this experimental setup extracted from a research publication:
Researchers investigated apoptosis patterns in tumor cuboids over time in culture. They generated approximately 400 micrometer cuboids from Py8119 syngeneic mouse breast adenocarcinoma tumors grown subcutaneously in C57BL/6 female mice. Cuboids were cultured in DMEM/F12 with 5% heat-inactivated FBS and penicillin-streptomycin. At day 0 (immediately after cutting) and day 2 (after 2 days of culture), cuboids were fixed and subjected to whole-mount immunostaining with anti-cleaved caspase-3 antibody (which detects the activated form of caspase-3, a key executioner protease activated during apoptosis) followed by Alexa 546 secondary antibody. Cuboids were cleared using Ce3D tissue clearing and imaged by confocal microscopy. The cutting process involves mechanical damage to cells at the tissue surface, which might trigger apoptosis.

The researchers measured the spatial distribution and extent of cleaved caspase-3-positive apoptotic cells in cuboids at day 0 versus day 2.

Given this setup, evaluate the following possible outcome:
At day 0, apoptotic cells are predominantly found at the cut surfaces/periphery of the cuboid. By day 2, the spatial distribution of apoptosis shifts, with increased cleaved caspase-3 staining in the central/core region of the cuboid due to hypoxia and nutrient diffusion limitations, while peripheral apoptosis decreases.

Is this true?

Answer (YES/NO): NO